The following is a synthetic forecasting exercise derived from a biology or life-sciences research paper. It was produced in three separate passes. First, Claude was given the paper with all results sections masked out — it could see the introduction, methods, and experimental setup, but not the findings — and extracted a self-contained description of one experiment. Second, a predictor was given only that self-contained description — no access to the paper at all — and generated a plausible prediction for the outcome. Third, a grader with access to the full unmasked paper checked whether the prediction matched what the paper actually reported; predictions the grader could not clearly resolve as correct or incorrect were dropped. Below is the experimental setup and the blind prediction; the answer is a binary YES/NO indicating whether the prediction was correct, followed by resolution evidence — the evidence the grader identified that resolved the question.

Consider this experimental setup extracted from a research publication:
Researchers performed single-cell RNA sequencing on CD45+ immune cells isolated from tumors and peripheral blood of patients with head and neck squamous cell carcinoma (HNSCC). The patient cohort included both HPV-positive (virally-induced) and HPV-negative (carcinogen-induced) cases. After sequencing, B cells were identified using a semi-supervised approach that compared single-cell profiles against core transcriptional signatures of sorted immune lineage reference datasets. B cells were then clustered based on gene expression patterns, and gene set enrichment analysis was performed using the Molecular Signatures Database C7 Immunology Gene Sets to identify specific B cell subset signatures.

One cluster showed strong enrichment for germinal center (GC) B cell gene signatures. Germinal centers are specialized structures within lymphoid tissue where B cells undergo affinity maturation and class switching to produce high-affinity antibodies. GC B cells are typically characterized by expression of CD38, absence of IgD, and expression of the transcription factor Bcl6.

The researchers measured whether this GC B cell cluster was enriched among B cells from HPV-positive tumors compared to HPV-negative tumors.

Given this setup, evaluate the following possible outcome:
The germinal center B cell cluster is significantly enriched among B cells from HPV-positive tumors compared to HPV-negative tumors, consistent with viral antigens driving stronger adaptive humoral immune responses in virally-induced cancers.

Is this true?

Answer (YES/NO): YES